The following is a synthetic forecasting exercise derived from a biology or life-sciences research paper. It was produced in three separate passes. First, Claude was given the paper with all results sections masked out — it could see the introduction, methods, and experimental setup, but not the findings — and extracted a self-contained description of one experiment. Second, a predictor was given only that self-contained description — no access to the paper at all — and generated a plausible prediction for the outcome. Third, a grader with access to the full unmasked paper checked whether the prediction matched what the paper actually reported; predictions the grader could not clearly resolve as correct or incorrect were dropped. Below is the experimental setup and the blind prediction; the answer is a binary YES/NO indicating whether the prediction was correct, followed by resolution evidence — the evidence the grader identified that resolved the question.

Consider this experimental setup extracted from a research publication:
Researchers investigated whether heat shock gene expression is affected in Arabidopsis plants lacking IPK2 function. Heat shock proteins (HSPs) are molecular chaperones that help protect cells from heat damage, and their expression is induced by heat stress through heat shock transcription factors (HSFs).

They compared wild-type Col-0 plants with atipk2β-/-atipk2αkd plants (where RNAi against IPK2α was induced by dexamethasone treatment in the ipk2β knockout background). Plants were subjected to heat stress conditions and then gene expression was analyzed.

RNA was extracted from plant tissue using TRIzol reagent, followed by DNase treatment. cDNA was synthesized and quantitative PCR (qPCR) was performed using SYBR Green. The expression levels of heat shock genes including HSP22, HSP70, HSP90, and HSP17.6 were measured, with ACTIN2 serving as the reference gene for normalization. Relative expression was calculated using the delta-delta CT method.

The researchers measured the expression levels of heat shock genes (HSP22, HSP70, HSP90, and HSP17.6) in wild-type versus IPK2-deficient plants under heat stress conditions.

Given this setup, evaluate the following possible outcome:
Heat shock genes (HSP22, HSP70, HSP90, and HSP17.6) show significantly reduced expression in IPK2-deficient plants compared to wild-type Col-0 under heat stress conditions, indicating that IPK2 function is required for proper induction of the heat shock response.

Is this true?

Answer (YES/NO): YES